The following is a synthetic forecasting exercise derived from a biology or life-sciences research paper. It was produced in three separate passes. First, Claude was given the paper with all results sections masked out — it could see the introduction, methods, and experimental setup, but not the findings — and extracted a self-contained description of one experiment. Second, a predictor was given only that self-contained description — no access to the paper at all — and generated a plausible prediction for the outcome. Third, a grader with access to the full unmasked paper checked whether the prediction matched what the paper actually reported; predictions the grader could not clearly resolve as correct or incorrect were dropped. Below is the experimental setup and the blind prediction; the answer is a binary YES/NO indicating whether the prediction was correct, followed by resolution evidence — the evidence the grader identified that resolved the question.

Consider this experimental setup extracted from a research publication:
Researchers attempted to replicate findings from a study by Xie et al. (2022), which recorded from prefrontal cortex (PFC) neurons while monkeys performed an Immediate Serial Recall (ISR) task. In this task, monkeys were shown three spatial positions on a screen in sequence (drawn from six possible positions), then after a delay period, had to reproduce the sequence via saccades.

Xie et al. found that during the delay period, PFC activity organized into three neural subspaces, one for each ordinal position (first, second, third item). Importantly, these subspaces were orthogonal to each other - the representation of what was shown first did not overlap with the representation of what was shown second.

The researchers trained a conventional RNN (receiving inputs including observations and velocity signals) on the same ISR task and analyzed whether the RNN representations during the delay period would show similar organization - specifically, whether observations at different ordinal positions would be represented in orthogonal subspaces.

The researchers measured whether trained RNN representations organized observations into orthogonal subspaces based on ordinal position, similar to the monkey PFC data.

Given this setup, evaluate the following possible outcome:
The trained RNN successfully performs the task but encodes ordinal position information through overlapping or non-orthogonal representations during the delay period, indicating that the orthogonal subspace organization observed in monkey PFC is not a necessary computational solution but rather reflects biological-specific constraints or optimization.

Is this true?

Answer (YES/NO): NO